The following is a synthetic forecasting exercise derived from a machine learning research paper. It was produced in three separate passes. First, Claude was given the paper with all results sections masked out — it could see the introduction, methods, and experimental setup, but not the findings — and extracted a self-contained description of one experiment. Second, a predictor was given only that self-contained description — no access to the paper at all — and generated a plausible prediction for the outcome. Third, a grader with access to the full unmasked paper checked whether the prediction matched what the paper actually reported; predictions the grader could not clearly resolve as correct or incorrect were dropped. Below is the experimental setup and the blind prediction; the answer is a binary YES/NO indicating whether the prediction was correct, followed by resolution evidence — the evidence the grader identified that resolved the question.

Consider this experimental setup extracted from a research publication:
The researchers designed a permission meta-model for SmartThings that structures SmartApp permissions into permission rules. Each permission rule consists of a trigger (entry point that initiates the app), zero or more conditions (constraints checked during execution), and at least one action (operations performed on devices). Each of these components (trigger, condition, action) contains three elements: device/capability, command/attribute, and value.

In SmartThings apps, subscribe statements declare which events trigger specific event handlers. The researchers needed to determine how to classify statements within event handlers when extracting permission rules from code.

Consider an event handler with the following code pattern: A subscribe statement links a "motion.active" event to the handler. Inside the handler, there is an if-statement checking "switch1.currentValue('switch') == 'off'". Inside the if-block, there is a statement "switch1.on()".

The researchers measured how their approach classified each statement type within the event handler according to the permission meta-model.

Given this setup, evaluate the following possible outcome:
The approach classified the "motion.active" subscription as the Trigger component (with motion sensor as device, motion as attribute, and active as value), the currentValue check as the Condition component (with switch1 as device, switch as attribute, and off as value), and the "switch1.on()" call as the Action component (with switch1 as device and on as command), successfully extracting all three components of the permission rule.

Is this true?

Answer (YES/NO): NO